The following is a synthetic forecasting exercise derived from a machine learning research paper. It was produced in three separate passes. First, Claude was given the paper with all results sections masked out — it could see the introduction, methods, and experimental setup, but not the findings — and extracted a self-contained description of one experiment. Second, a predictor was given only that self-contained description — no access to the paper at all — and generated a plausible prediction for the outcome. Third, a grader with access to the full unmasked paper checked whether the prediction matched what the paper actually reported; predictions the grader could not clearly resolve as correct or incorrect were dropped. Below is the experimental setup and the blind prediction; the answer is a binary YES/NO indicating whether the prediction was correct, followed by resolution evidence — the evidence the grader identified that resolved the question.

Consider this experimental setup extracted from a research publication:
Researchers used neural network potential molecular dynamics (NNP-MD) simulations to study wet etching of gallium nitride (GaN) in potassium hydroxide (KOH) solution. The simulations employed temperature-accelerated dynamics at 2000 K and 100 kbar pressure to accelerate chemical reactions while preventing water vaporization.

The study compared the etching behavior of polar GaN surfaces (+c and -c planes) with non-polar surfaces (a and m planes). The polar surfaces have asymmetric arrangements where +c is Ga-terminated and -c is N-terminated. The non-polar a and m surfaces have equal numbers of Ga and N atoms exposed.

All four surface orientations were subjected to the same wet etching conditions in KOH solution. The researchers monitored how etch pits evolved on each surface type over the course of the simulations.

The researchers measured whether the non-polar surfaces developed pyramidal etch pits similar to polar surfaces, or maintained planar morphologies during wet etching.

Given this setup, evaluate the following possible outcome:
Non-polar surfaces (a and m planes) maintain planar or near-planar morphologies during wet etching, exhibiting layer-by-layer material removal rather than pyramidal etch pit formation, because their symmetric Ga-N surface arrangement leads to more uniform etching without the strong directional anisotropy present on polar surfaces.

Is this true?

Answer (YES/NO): YES